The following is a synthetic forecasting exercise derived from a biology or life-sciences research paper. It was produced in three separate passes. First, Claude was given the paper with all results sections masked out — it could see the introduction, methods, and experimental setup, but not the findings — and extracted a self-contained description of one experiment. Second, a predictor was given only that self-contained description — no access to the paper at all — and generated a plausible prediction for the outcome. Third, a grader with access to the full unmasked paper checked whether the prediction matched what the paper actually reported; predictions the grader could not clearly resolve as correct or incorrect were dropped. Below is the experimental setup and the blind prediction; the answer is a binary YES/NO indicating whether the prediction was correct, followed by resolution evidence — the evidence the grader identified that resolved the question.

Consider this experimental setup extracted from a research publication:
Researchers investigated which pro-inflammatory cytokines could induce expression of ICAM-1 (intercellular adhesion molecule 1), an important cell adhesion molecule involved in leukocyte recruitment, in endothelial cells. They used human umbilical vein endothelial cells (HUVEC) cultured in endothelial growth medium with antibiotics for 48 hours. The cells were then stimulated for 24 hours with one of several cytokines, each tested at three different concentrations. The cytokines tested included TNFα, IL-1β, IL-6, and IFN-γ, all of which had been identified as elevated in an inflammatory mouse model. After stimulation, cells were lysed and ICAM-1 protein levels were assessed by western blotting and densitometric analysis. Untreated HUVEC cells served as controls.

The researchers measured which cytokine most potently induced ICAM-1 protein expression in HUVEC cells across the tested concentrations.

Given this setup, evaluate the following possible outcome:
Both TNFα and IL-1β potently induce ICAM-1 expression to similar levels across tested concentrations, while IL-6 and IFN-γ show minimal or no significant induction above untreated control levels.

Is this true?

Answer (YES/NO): NO